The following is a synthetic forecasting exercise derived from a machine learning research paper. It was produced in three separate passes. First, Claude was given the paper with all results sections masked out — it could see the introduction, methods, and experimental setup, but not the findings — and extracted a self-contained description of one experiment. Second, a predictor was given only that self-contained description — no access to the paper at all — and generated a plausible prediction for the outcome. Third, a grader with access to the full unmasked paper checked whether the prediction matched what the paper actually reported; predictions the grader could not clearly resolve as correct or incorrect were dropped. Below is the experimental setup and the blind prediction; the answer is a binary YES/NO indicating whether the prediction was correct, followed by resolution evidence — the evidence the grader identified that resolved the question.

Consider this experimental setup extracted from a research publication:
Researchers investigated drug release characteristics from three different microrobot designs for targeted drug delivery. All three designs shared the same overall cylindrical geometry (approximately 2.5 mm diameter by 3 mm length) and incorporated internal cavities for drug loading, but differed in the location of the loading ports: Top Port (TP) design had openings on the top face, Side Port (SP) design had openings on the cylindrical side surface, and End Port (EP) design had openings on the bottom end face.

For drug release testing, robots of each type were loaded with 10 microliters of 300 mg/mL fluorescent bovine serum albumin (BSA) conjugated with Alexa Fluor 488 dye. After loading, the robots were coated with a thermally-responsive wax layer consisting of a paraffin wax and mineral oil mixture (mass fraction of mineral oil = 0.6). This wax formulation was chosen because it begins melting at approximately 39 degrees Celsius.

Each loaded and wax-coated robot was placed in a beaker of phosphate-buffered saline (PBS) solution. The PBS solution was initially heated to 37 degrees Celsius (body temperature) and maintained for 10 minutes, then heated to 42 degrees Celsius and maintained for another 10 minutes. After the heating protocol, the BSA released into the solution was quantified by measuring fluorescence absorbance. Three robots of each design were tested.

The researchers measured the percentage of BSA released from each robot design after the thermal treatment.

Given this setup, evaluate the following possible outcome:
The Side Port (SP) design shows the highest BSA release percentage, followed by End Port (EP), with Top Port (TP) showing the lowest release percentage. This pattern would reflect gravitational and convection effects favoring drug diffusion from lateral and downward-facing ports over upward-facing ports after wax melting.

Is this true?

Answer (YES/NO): NO